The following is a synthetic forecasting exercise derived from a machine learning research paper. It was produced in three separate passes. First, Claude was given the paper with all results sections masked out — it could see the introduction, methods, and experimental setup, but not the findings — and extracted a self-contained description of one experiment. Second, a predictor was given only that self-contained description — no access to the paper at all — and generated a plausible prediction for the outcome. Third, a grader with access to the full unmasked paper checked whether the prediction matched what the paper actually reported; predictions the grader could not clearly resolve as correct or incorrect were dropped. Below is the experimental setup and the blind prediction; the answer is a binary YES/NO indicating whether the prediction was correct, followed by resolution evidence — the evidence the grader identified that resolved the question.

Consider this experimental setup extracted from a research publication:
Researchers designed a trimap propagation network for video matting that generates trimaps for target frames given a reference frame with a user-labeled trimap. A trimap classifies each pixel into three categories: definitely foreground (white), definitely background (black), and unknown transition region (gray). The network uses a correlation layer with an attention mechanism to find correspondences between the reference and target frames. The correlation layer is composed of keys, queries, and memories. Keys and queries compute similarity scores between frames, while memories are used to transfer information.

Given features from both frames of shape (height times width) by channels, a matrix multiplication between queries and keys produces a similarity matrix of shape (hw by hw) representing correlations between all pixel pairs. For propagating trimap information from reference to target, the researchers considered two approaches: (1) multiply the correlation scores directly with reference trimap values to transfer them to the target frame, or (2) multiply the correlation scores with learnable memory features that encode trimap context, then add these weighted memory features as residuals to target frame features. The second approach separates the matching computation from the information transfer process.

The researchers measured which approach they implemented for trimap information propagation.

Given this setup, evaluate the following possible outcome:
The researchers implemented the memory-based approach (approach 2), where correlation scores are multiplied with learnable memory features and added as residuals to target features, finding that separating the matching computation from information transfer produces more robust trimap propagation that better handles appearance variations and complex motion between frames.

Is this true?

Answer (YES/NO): NO